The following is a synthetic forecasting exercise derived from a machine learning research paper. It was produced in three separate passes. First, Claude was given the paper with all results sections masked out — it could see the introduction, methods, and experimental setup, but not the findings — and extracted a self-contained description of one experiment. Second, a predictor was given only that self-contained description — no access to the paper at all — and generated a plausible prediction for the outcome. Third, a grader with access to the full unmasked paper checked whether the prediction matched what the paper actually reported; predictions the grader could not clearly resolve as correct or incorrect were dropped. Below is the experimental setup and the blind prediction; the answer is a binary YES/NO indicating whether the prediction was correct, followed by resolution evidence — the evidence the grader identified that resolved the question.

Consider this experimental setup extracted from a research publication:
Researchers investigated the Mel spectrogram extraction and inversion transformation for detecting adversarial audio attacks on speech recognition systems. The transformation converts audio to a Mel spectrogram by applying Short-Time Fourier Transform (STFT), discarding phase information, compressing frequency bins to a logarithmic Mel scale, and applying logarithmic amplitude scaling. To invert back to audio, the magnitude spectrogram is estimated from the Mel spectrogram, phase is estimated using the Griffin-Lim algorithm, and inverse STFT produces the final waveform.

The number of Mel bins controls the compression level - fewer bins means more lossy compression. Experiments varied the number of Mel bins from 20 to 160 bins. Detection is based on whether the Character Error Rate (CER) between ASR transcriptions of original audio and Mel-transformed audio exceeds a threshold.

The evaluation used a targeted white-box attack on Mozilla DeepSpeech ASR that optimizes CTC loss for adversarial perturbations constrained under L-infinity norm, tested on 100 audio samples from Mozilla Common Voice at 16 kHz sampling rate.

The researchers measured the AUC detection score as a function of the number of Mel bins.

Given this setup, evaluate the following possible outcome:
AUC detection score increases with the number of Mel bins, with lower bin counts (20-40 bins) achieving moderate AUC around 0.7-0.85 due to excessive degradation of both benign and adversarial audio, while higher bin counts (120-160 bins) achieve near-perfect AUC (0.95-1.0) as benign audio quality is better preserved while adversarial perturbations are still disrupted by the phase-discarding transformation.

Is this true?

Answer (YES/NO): NO